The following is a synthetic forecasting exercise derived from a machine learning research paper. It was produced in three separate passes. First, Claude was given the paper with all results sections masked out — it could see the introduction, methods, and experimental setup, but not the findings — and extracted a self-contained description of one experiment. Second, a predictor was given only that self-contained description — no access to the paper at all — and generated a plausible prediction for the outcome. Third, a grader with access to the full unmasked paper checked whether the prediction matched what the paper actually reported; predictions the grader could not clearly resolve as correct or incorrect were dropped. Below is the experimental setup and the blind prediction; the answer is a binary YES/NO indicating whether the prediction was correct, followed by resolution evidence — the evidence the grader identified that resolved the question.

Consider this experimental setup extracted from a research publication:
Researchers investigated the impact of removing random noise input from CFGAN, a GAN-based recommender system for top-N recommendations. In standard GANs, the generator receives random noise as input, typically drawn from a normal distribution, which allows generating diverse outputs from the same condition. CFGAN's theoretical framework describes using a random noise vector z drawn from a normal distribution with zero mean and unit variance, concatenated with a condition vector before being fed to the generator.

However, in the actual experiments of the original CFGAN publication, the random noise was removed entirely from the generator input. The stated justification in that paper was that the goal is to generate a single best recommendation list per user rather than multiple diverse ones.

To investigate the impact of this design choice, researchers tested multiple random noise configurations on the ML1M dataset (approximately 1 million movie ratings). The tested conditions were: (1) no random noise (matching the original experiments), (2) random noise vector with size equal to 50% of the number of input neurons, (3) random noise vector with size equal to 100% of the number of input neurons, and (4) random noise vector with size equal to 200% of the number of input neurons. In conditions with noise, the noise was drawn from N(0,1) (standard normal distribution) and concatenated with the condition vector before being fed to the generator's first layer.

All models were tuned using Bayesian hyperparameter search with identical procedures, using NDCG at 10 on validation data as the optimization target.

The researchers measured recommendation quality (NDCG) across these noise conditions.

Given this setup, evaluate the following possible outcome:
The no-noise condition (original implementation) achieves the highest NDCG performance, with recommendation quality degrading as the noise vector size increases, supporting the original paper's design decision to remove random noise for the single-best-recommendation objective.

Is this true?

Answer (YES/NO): NO